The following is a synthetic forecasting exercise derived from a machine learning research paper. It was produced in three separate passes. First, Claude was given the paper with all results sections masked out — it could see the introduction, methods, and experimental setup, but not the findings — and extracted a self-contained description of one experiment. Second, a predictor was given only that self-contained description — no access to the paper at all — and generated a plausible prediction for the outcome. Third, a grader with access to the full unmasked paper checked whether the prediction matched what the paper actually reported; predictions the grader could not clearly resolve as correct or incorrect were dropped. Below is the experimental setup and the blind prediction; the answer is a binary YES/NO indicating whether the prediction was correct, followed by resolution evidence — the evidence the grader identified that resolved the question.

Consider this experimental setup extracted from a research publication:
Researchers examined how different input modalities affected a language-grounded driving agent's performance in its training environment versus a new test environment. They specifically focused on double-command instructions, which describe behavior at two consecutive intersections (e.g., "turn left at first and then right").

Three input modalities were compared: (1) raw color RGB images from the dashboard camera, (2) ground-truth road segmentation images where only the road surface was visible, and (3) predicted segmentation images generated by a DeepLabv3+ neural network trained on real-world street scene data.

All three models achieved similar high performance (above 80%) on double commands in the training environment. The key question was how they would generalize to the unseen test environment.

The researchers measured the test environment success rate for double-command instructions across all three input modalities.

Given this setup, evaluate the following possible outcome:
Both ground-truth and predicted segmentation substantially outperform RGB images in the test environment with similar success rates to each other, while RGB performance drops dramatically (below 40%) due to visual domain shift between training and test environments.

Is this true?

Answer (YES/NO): NO